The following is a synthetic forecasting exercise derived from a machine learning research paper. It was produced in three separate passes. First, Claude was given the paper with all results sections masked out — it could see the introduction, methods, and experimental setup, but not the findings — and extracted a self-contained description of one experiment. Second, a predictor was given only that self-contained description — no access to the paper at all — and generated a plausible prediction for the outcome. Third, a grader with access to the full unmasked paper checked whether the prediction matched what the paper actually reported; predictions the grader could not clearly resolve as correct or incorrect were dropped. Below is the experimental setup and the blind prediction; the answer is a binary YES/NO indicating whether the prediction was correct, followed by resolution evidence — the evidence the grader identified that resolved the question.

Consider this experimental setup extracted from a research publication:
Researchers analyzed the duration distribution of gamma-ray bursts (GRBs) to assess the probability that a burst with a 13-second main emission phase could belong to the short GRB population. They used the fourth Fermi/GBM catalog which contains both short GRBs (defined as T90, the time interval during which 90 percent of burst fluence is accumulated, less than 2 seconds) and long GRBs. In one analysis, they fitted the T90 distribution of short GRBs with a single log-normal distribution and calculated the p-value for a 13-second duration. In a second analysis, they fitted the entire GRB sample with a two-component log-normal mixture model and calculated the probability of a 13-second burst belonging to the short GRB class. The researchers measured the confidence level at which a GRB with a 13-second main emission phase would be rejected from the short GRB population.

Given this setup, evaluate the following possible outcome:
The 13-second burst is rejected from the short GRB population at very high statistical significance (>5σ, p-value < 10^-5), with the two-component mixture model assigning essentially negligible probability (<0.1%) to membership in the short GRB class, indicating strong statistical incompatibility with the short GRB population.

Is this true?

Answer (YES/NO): NO